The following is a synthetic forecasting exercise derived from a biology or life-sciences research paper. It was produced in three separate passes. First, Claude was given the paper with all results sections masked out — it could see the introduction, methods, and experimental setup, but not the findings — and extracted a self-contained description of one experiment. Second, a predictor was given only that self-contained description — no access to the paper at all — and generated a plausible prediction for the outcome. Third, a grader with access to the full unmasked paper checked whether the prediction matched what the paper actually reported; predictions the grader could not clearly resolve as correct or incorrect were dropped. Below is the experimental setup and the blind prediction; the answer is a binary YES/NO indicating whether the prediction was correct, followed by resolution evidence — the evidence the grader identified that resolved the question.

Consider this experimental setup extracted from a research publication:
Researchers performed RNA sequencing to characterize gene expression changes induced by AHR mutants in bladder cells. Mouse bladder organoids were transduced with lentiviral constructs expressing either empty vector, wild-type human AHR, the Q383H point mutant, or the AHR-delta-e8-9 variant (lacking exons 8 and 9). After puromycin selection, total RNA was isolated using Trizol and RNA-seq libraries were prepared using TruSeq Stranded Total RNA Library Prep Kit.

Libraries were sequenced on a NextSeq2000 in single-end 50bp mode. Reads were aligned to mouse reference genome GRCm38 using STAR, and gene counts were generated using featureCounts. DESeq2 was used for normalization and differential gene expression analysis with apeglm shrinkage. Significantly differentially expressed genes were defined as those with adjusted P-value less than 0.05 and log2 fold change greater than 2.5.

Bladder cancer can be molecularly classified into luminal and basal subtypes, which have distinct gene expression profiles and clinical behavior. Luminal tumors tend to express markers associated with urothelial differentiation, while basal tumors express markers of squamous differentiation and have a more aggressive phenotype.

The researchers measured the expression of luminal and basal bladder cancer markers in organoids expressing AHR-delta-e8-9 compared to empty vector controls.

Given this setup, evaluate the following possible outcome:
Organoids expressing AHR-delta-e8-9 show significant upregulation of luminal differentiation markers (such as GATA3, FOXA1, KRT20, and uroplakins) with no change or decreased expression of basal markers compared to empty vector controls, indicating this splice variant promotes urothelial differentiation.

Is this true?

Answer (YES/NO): NO